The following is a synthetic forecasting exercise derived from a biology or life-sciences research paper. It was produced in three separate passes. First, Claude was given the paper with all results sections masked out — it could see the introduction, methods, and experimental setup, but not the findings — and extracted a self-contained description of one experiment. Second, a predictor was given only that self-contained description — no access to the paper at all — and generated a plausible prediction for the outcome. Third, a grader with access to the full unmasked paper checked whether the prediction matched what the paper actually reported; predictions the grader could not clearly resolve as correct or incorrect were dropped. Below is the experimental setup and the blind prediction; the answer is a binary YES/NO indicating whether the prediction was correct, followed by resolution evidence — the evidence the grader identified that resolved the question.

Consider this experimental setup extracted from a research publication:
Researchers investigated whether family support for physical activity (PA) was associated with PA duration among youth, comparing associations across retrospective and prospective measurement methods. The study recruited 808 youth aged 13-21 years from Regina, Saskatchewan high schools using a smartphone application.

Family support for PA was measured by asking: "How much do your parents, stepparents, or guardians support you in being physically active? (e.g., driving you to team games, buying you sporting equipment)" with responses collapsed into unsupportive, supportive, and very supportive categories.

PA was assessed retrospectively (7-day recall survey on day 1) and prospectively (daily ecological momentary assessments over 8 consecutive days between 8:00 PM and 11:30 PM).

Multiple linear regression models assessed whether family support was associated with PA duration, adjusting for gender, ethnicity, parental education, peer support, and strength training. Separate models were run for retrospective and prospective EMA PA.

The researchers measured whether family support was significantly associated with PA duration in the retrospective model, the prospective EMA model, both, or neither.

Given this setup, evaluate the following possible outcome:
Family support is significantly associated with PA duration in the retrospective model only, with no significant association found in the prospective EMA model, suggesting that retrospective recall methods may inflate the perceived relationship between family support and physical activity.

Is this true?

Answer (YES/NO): NO